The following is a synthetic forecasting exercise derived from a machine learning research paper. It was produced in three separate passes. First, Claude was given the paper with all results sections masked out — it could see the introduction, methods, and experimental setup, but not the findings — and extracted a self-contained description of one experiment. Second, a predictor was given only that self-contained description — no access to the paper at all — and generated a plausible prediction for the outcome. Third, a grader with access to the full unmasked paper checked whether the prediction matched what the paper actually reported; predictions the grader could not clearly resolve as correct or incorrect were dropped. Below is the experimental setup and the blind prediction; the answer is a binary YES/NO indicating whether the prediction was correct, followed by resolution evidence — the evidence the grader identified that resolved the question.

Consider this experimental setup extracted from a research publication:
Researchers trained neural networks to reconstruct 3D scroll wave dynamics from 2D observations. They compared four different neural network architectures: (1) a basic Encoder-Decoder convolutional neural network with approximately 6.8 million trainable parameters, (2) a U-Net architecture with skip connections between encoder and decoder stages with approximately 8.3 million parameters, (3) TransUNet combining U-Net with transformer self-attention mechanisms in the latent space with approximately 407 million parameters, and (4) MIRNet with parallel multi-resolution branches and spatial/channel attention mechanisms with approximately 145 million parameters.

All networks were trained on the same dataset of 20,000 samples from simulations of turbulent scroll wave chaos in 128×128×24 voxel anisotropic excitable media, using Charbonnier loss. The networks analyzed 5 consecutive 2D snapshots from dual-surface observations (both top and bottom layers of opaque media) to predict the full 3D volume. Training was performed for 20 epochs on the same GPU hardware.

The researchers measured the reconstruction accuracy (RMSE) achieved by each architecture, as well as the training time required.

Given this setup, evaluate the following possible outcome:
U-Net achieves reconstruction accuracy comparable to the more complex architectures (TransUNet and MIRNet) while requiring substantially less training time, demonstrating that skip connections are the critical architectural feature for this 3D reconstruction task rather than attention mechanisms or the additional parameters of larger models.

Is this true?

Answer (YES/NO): NO